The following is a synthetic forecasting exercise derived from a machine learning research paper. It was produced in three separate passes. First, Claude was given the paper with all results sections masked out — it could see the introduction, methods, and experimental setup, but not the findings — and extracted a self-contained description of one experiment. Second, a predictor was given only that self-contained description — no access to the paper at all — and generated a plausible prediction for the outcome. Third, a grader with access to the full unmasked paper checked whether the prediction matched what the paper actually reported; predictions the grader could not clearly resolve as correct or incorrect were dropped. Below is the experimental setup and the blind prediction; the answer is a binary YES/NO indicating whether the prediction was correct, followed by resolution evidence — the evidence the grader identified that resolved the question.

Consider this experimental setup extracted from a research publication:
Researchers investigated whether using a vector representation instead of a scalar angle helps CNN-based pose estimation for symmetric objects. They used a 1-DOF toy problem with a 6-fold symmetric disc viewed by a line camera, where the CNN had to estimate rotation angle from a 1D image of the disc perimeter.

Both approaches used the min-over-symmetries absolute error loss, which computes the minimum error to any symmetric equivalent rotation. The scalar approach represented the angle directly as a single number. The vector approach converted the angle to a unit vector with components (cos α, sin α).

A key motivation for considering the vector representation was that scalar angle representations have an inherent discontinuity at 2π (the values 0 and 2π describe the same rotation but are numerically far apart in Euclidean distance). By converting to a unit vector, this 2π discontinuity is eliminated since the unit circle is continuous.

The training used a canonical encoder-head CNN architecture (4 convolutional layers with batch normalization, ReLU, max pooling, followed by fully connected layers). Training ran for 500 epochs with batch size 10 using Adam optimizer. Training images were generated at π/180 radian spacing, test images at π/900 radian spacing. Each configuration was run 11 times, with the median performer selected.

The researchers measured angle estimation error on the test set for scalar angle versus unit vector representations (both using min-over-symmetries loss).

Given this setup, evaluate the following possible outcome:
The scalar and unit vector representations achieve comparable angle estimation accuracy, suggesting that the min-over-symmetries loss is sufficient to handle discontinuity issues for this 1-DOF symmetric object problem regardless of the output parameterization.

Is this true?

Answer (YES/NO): NO